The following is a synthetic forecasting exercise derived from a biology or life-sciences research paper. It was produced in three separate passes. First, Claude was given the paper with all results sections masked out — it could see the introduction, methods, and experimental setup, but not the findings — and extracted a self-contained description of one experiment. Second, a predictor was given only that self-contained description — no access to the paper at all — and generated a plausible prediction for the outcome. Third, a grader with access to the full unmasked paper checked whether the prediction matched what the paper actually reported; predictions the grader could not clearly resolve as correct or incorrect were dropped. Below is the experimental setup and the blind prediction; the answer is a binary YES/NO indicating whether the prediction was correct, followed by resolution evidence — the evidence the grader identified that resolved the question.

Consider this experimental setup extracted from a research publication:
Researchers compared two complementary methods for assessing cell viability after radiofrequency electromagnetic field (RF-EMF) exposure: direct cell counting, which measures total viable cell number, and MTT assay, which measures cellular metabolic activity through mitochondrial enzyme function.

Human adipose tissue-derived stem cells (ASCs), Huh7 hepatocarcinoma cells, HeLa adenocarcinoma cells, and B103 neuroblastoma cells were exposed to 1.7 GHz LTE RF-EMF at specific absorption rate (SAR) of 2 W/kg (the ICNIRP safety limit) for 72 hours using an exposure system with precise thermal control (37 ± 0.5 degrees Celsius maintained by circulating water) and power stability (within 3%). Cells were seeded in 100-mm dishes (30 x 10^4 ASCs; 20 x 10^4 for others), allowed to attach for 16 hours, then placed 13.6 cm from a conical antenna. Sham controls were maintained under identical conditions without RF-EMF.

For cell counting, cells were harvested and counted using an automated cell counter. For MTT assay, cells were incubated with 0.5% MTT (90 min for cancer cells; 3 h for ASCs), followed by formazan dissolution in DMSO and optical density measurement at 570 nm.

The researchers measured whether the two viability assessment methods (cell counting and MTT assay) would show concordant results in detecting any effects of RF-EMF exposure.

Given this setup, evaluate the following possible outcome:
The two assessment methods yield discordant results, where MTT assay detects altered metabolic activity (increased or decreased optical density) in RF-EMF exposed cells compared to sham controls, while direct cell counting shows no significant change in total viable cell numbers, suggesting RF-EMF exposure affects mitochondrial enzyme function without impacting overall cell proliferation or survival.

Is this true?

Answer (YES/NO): NO